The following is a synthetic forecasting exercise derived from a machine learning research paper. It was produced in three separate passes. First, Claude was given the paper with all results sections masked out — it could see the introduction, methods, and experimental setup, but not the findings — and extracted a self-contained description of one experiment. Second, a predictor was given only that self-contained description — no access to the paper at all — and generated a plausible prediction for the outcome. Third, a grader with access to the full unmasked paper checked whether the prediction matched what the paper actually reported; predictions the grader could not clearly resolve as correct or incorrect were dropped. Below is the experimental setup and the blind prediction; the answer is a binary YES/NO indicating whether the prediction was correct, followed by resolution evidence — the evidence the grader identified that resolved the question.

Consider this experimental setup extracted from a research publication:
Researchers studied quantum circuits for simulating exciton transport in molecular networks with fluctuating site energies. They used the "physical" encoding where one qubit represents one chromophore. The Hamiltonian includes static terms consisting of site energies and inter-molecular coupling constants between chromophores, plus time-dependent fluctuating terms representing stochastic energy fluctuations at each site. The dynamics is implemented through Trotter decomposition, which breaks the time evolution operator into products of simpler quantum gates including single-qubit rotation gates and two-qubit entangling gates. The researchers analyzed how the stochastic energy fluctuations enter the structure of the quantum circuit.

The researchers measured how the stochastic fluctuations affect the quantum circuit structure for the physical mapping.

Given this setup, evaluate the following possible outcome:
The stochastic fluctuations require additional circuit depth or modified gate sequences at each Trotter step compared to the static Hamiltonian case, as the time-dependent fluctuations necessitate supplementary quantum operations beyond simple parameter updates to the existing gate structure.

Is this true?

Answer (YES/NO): NO